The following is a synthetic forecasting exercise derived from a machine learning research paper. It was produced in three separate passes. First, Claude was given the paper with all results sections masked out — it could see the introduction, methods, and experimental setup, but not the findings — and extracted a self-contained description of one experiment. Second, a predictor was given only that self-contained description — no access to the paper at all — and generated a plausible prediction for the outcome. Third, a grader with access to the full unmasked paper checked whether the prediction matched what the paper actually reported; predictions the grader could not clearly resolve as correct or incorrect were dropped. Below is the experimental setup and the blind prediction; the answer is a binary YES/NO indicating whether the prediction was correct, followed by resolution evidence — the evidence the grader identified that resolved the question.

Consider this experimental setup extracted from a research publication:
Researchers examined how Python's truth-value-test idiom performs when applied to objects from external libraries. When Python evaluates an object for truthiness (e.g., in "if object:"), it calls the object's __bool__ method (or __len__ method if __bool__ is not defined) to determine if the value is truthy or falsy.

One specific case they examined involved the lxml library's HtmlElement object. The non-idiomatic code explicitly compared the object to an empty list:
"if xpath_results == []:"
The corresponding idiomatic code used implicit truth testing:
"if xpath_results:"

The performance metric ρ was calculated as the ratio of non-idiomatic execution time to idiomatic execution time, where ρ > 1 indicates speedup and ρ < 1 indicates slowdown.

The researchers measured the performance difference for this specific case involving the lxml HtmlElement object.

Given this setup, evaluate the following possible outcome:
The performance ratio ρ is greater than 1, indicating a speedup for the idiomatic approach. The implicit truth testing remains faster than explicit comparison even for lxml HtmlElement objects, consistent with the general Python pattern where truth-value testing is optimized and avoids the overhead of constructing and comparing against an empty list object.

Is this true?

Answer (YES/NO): NO